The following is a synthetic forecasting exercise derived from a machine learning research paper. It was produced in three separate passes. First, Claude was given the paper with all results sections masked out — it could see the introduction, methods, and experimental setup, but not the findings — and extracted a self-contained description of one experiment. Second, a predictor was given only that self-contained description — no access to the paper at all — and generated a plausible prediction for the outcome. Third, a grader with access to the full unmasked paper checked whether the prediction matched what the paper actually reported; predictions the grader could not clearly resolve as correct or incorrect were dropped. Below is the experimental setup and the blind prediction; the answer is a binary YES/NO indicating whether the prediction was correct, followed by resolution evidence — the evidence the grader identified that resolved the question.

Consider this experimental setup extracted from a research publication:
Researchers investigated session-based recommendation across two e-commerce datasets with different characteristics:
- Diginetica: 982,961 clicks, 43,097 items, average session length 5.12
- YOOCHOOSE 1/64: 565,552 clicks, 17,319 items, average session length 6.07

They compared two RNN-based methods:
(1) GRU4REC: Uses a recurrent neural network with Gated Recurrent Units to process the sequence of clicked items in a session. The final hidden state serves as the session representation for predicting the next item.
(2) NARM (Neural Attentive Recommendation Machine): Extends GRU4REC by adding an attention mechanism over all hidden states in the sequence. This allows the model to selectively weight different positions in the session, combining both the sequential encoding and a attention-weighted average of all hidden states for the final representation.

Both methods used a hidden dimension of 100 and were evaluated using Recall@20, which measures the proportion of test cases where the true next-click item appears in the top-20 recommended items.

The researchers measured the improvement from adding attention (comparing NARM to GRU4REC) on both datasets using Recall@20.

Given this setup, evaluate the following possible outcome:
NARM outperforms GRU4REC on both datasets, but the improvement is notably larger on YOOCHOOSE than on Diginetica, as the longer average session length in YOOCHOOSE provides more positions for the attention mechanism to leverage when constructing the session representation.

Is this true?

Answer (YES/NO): NO